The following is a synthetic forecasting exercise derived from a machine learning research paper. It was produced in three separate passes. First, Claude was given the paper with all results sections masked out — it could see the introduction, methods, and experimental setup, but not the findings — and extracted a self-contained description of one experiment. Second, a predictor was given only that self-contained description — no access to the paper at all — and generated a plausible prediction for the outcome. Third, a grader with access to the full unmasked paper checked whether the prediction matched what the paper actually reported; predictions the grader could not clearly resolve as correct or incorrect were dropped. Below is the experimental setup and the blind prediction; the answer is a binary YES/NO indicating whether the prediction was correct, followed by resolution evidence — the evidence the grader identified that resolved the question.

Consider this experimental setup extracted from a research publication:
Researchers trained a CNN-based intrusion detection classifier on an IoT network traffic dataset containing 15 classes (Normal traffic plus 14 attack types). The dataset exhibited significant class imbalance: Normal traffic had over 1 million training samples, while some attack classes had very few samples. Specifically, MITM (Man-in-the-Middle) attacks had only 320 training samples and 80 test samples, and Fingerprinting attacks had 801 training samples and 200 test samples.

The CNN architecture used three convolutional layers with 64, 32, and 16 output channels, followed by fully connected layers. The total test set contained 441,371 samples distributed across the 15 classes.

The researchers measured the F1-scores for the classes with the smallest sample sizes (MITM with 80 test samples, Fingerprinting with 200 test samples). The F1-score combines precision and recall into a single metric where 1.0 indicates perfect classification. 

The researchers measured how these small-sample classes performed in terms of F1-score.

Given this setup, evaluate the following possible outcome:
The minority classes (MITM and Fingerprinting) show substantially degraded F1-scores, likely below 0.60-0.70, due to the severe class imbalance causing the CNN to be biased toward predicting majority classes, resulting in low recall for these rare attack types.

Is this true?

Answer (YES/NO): NO